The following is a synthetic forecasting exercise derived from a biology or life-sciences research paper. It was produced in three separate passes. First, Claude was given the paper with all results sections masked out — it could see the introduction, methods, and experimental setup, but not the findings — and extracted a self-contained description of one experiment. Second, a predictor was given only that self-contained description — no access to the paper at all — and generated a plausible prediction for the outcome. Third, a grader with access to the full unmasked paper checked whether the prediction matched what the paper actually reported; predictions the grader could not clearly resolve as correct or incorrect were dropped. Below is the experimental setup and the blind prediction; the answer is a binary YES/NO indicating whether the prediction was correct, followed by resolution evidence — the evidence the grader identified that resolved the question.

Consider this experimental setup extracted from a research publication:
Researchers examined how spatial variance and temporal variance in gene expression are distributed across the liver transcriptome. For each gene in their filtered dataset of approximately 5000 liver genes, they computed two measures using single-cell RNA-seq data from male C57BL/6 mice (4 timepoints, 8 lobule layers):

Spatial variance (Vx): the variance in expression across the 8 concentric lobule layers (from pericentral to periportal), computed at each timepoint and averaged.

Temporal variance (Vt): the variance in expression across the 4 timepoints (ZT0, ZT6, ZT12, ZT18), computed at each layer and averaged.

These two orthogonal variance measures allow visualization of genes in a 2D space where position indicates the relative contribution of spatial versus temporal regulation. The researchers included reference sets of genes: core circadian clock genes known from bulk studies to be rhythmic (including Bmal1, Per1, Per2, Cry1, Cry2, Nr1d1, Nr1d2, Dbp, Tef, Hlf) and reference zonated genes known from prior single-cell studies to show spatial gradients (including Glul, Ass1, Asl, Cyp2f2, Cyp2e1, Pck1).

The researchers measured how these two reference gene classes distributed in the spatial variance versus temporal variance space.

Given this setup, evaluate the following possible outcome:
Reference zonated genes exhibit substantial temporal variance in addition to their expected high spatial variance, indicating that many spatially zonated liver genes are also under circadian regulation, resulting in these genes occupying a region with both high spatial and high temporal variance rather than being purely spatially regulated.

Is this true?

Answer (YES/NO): NO